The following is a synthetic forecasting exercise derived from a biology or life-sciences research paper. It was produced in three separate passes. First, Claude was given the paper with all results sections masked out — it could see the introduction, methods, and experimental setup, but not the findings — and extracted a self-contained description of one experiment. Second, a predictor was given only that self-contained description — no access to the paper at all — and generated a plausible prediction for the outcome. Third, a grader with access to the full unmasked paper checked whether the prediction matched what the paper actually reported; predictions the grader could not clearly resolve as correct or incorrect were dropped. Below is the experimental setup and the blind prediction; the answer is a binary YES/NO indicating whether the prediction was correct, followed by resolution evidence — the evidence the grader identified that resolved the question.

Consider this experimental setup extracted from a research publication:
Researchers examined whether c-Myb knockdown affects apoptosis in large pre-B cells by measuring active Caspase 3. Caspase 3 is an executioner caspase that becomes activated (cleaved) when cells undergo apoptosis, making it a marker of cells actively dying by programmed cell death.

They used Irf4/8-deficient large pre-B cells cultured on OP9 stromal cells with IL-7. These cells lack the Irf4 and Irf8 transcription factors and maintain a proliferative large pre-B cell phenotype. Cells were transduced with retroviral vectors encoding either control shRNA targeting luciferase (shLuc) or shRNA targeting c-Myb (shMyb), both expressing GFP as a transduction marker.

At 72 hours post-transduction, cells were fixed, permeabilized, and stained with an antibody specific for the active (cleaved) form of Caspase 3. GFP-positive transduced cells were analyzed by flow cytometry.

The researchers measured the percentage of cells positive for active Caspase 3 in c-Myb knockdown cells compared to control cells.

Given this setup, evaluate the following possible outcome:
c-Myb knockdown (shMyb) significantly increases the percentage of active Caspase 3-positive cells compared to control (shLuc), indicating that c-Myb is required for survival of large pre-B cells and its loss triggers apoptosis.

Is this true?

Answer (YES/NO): YES